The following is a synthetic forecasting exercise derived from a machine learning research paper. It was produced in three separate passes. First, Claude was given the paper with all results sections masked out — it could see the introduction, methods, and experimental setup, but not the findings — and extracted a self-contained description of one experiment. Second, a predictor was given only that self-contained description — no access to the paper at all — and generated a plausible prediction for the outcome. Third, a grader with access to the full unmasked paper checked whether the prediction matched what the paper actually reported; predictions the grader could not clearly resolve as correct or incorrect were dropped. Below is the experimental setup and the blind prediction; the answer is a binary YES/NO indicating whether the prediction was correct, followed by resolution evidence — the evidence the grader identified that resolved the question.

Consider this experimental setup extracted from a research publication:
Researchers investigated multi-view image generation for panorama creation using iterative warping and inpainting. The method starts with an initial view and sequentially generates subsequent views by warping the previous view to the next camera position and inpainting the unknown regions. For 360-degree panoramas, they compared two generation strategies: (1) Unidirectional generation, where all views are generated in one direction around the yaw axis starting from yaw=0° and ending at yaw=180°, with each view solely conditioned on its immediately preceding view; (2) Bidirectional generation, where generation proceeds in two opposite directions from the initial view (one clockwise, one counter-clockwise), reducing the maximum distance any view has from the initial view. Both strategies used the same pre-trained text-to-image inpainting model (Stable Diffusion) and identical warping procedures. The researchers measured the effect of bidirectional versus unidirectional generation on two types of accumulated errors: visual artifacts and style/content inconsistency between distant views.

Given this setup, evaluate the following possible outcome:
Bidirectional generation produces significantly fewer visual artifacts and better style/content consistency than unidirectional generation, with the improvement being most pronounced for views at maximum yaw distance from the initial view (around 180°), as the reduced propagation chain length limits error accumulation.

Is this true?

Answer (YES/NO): NO